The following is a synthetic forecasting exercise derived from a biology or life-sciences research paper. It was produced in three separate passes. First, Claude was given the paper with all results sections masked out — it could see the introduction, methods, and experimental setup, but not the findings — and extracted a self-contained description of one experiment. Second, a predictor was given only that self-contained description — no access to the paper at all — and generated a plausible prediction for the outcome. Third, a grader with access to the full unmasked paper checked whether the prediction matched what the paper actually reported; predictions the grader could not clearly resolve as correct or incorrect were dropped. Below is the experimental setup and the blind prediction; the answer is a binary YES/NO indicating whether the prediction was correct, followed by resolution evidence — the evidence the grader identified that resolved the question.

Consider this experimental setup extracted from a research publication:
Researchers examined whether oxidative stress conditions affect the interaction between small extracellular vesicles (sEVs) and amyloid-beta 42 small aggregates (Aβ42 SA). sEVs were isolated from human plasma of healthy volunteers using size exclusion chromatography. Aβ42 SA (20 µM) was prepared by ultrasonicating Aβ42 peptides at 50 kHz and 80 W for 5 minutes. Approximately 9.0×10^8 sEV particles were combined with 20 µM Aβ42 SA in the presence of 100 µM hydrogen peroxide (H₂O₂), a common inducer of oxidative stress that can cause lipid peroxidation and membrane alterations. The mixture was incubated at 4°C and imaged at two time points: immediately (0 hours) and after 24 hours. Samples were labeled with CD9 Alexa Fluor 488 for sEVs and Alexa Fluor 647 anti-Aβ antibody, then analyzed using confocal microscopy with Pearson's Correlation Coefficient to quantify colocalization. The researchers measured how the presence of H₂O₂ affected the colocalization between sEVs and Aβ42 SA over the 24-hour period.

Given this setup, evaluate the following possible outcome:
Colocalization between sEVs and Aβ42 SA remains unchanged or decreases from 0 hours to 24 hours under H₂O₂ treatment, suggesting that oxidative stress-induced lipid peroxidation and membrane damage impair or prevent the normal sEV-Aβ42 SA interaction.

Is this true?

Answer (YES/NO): NO